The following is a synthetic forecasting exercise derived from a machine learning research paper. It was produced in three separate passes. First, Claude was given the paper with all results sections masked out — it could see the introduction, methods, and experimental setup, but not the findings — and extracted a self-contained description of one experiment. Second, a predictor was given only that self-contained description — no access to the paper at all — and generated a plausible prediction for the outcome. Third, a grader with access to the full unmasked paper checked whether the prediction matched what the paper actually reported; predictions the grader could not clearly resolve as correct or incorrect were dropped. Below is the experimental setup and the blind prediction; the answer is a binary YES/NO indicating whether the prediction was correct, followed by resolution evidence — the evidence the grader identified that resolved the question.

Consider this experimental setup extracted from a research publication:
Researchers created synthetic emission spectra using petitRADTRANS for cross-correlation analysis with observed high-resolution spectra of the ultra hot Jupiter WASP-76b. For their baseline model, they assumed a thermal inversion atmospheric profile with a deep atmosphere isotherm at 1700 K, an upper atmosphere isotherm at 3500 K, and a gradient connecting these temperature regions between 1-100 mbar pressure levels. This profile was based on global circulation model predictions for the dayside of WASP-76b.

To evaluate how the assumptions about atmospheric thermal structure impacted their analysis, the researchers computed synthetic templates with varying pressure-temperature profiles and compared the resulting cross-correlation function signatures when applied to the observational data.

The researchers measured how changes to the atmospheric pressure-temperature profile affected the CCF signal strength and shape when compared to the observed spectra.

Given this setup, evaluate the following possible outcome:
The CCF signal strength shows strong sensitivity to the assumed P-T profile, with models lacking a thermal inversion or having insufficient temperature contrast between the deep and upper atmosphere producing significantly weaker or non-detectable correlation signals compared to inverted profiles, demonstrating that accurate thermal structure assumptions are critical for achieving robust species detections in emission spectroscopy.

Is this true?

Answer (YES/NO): NO